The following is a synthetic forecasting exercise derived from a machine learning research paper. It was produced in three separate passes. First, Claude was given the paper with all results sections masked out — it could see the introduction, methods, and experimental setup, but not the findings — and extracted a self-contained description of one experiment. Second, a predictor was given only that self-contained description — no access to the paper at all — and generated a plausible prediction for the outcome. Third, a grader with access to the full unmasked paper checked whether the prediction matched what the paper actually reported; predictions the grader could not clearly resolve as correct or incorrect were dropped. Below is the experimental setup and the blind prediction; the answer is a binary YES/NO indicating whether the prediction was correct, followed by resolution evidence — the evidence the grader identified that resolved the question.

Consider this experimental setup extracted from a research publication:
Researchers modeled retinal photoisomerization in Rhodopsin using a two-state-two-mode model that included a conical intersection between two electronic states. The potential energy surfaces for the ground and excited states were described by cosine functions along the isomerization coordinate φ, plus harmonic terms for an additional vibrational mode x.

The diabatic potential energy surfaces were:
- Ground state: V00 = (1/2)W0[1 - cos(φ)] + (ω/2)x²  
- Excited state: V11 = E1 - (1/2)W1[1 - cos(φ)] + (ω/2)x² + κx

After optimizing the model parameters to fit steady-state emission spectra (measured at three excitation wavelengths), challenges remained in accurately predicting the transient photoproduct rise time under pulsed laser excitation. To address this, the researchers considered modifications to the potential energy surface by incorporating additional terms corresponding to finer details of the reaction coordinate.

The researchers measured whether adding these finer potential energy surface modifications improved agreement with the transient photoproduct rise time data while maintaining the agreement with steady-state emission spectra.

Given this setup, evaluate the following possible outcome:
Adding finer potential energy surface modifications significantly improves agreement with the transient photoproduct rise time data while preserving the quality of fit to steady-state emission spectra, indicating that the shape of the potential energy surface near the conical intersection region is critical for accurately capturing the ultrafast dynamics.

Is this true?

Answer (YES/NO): YES